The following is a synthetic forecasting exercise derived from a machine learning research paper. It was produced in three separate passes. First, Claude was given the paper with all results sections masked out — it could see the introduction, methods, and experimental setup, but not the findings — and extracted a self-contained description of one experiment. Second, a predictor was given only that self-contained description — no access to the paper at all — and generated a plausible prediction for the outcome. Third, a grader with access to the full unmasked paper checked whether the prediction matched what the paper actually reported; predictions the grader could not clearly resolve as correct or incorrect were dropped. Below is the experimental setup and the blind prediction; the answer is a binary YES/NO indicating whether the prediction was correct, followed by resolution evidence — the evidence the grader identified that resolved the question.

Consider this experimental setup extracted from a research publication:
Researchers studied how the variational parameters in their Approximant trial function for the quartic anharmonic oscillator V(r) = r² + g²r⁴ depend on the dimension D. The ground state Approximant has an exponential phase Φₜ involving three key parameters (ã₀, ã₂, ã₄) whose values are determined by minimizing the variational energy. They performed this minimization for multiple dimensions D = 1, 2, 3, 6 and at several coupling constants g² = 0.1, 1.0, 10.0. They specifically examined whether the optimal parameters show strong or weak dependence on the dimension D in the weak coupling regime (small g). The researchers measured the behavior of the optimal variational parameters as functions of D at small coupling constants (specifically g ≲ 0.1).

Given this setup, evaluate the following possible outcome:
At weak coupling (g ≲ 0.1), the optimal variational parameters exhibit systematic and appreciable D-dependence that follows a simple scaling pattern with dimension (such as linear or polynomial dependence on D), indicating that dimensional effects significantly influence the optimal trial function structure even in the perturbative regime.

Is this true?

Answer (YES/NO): NO